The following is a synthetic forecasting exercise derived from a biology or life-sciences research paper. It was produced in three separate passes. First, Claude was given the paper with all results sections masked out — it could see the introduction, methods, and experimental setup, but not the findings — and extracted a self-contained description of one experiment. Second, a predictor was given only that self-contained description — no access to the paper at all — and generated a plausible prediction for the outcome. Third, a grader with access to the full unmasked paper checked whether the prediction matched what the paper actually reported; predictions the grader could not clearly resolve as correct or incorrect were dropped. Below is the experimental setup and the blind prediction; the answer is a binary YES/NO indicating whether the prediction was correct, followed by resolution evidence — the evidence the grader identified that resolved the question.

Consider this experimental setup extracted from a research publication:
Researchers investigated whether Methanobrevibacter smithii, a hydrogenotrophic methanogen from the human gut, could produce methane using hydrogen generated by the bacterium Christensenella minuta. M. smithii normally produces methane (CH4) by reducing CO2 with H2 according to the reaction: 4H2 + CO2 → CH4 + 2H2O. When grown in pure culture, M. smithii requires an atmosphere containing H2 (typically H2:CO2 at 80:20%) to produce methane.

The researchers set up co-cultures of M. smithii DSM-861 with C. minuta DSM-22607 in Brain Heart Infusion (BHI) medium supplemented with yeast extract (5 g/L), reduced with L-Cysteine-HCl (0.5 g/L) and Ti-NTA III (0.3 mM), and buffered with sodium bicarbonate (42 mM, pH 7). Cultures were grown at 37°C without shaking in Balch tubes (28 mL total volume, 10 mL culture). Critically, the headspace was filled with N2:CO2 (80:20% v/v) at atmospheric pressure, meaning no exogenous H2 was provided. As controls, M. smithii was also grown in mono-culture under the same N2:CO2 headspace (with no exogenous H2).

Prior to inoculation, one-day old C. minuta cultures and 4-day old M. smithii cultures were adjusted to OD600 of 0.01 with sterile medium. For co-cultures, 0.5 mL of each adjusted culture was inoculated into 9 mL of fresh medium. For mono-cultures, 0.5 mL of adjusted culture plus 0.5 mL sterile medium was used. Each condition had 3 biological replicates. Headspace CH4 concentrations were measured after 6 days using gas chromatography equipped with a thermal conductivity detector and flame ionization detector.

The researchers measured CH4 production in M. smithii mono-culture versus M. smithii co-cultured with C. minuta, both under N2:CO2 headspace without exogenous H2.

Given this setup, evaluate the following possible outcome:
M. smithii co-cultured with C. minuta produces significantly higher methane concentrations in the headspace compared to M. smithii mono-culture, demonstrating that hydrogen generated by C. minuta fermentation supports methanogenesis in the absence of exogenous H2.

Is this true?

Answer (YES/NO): YES